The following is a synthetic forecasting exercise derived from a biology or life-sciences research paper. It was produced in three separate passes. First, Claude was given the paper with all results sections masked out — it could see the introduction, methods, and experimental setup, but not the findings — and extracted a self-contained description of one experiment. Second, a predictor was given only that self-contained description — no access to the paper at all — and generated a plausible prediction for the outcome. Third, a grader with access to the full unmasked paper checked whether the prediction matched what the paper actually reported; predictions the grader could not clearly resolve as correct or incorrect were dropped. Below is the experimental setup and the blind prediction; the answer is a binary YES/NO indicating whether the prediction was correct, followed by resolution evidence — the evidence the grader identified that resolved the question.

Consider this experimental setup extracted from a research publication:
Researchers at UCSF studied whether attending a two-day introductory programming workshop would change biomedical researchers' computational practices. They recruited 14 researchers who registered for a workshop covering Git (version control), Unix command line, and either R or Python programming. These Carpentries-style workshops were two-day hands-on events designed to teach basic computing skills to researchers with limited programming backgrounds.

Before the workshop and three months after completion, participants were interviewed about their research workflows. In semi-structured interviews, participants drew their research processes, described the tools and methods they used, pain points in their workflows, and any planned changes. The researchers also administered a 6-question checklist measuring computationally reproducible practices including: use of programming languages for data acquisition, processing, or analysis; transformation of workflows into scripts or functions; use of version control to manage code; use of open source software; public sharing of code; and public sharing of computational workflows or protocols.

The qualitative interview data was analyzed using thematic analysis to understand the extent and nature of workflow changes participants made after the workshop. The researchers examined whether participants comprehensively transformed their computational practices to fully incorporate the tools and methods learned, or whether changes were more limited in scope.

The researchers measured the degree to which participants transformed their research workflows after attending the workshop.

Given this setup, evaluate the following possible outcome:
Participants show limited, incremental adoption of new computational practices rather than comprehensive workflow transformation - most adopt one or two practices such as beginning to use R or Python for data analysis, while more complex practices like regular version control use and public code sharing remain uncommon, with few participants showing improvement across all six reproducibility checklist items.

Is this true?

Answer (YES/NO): YES